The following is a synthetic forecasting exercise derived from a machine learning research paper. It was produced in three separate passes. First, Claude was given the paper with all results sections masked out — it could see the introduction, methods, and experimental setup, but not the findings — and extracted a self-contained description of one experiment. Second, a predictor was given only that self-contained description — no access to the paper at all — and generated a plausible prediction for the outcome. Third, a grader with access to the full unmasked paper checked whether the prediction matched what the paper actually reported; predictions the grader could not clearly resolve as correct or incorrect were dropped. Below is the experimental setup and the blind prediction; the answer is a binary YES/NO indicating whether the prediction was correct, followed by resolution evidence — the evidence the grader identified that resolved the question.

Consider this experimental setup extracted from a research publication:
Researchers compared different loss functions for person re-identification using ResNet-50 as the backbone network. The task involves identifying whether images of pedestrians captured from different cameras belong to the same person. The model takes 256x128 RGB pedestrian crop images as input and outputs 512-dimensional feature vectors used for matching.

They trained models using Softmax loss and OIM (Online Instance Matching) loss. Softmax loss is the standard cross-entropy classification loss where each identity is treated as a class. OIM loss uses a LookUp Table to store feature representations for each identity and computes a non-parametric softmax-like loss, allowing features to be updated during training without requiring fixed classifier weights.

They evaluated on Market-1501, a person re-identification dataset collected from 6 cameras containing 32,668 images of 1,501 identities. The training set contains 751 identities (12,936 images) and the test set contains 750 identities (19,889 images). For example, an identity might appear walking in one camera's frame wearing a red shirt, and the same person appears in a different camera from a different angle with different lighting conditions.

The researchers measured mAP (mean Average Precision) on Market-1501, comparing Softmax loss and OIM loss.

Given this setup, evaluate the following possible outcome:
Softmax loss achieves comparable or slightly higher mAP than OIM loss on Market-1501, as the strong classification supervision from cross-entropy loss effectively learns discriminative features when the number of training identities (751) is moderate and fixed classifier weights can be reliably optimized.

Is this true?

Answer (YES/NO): YES